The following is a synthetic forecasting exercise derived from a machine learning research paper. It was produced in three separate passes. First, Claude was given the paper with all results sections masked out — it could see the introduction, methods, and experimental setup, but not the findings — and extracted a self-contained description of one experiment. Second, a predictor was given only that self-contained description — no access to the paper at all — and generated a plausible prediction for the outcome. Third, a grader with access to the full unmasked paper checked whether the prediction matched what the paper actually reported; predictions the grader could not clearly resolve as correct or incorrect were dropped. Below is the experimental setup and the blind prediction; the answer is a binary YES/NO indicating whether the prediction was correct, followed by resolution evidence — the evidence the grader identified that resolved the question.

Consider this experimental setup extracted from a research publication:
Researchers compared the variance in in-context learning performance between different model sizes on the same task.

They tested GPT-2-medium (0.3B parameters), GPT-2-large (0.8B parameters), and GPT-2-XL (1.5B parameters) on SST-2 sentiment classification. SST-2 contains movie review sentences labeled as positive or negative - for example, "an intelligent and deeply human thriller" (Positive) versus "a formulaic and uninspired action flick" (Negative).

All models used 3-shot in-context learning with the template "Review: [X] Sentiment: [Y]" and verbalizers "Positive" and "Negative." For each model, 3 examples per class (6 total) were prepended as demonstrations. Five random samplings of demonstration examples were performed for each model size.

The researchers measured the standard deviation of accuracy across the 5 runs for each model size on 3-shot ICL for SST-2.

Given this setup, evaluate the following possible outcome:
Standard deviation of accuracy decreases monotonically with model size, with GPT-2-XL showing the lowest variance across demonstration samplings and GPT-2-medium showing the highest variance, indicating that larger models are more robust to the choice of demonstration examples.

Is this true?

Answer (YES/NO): NO